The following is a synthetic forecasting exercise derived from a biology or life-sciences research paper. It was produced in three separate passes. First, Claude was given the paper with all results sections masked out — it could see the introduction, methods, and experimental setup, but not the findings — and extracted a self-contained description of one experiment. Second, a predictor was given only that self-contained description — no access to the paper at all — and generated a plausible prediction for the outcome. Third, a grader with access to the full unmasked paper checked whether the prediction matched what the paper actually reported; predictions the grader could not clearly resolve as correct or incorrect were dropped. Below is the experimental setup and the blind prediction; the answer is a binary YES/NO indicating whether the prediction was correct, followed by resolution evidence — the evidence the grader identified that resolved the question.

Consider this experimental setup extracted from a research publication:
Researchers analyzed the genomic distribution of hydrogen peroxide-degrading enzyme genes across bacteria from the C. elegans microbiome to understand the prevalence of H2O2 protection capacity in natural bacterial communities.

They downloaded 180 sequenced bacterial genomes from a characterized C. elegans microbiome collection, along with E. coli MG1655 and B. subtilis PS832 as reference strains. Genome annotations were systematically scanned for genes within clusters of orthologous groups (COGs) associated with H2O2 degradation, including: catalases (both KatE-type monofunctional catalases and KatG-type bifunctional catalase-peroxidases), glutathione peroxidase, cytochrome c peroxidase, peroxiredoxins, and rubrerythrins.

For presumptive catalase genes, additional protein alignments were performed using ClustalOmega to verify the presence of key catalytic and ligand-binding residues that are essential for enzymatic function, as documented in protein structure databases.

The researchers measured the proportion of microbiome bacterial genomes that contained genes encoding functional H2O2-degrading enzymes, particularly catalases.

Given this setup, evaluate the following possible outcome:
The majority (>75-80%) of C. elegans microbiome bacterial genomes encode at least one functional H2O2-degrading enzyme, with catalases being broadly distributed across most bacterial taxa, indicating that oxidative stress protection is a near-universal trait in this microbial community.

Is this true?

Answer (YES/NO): YES